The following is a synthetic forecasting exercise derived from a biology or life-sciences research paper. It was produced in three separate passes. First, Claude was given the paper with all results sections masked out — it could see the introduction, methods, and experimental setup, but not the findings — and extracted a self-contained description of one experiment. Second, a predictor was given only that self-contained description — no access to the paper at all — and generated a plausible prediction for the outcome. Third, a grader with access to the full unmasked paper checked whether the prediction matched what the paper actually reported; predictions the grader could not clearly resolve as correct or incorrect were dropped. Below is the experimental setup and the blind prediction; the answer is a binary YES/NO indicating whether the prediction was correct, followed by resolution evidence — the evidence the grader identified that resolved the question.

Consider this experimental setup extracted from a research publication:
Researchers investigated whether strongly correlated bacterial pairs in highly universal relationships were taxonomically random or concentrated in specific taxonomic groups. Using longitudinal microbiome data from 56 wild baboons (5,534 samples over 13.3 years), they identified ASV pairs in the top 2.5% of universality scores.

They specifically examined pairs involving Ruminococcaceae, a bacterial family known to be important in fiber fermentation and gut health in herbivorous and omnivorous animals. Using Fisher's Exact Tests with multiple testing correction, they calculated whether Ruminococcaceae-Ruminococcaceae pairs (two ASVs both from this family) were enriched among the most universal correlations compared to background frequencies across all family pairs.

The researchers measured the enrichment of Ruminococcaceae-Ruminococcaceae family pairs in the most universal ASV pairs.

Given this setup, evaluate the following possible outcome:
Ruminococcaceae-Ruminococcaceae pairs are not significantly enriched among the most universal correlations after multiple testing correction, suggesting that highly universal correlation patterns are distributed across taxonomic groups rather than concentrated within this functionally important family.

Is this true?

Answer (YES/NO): NO